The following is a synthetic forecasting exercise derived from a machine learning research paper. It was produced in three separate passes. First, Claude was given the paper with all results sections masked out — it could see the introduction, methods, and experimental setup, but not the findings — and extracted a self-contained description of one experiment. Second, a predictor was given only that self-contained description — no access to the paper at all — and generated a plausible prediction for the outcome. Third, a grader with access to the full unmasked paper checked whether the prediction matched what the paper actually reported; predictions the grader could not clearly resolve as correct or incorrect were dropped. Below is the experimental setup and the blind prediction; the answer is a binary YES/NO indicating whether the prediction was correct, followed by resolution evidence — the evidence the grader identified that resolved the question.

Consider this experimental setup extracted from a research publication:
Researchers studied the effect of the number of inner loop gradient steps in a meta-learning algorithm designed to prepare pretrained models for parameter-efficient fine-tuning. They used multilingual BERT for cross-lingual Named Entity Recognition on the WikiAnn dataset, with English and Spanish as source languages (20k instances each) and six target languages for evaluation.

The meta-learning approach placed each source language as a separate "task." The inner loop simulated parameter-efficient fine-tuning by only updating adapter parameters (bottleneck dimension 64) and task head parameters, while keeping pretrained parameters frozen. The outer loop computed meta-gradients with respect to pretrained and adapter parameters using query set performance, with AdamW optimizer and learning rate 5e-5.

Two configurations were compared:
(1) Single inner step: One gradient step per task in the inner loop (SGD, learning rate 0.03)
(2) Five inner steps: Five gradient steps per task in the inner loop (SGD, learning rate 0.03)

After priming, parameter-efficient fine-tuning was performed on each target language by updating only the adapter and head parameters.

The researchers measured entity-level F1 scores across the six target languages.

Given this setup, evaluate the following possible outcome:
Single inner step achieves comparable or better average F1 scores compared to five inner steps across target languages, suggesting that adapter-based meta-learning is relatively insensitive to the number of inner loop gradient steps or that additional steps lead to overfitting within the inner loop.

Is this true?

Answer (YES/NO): NO